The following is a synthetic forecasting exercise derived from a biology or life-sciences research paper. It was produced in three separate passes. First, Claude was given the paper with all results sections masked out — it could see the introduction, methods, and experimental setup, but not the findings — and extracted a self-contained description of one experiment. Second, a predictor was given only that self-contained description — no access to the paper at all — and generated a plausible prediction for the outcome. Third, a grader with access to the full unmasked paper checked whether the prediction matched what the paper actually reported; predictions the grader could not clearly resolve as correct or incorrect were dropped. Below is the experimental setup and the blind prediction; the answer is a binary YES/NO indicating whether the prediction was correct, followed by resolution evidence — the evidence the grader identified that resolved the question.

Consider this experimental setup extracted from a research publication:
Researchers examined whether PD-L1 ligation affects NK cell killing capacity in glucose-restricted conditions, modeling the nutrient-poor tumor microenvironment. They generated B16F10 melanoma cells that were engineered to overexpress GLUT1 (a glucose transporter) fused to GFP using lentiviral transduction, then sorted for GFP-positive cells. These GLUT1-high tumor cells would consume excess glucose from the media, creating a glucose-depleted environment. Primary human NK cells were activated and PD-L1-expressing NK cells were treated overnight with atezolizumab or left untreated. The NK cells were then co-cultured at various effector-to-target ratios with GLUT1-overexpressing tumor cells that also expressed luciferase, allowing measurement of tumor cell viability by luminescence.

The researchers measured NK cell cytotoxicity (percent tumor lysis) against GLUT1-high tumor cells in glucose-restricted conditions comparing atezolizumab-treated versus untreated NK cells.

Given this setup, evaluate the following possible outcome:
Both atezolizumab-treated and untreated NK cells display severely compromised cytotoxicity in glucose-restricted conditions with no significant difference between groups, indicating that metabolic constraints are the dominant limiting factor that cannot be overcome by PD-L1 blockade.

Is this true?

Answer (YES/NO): NO